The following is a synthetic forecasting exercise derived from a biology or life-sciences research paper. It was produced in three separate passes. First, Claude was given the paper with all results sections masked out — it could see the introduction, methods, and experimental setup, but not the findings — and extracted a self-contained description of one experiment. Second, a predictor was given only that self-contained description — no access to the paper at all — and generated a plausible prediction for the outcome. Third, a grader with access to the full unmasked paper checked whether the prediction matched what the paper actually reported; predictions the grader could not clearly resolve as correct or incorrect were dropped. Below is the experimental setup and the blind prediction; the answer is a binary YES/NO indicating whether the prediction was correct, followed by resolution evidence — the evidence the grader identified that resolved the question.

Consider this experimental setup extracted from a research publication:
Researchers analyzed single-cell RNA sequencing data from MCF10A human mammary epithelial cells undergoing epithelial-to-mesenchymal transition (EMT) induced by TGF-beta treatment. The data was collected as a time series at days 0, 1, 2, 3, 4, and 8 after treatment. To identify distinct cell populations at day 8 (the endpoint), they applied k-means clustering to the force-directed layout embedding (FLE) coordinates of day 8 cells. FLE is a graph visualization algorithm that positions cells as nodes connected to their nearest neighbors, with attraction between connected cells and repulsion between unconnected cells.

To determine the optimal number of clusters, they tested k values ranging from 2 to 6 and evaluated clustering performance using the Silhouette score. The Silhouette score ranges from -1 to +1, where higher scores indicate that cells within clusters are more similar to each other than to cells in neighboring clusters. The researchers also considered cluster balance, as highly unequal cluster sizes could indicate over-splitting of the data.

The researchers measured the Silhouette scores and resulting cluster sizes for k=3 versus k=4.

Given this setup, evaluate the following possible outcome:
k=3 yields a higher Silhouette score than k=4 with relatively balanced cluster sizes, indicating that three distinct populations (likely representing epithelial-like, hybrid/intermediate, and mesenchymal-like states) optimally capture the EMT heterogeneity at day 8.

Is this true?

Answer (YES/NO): NO